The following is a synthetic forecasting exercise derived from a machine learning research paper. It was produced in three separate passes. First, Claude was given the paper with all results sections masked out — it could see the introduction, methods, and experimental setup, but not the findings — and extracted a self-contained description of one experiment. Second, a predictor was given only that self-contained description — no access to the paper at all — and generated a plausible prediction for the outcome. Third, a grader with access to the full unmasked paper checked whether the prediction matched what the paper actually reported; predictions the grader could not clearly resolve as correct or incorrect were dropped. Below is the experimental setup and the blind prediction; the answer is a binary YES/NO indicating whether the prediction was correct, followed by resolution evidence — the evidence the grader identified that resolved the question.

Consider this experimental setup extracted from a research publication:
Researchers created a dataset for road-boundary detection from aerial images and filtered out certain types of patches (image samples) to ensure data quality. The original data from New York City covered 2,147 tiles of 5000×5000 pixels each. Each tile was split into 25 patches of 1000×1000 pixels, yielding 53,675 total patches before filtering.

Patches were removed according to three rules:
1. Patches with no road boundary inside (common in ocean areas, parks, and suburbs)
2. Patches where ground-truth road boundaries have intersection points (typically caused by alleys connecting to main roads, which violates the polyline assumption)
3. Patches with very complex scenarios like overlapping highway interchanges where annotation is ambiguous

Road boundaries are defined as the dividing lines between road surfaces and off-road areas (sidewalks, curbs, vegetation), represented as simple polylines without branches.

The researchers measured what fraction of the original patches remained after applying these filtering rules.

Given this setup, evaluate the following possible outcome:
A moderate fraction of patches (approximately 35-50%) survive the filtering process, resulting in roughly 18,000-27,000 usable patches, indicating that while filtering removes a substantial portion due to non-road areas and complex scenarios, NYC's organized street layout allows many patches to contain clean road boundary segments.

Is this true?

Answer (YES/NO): YES